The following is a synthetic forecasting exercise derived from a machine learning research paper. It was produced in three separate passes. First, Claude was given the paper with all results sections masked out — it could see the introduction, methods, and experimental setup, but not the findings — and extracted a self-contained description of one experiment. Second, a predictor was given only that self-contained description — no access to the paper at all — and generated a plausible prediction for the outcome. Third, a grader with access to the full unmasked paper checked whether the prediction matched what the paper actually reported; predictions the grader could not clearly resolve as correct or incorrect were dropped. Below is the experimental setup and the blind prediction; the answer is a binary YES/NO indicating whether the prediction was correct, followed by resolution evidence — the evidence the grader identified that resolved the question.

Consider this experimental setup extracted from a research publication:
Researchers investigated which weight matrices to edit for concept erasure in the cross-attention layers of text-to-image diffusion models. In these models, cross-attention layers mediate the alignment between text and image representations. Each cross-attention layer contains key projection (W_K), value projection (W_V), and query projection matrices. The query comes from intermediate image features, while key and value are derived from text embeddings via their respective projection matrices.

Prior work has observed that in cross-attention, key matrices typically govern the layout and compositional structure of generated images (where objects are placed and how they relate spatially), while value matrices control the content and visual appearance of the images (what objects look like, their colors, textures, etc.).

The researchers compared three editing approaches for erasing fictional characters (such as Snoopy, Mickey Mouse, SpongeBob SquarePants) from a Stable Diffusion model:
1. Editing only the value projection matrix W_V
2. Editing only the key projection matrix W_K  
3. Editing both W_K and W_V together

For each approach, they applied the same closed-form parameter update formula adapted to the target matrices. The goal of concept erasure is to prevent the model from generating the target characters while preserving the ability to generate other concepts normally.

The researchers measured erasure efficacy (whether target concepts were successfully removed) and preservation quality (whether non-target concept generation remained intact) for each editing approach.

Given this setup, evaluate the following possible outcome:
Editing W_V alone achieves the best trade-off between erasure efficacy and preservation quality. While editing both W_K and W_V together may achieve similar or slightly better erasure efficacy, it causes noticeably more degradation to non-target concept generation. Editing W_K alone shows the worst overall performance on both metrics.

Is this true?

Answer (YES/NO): NO